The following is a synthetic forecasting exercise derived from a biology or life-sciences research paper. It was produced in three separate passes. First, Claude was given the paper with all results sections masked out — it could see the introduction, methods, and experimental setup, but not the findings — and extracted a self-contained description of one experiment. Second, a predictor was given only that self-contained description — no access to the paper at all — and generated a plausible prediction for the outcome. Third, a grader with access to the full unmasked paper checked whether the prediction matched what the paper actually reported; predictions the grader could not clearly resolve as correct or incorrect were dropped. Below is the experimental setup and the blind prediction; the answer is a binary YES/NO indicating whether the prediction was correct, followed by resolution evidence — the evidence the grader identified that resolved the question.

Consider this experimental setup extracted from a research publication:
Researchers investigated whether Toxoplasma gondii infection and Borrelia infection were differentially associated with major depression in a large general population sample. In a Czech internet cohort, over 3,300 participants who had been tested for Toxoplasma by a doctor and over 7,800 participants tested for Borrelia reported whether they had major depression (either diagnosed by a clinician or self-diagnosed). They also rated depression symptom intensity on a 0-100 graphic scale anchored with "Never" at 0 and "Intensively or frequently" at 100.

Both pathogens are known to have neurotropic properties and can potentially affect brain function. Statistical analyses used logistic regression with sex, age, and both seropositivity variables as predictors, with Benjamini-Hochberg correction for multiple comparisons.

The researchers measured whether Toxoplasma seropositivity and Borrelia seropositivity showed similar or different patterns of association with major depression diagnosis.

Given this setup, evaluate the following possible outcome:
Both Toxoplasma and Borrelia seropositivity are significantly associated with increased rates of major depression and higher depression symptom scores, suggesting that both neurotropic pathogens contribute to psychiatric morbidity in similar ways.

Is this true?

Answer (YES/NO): NO